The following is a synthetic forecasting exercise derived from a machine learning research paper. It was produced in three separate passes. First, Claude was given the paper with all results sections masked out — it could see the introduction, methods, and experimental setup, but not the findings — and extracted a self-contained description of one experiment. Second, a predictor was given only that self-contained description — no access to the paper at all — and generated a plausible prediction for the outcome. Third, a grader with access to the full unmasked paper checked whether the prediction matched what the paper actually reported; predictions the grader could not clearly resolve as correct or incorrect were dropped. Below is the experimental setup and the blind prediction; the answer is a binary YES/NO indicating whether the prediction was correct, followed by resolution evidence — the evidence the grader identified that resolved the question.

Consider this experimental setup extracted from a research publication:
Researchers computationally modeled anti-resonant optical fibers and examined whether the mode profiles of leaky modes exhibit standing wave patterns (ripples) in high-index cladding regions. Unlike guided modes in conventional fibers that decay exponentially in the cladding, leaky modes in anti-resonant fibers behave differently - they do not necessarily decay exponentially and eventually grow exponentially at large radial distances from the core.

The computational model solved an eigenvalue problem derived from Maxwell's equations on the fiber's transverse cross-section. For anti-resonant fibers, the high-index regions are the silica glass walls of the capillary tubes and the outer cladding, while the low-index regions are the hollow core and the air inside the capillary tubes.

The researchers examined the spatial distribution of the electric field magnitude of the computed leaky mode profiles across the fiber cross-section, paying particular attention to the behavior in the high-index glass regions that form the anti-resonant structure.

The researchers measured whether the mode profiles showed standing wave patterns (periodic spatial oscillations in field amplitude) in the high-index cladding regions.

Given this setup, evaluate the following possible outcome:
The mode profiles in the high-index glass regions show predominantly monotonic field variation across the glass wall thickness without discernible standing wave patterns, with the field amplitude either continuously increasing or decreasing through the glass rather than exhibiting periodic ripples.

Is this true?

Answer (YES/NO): NO